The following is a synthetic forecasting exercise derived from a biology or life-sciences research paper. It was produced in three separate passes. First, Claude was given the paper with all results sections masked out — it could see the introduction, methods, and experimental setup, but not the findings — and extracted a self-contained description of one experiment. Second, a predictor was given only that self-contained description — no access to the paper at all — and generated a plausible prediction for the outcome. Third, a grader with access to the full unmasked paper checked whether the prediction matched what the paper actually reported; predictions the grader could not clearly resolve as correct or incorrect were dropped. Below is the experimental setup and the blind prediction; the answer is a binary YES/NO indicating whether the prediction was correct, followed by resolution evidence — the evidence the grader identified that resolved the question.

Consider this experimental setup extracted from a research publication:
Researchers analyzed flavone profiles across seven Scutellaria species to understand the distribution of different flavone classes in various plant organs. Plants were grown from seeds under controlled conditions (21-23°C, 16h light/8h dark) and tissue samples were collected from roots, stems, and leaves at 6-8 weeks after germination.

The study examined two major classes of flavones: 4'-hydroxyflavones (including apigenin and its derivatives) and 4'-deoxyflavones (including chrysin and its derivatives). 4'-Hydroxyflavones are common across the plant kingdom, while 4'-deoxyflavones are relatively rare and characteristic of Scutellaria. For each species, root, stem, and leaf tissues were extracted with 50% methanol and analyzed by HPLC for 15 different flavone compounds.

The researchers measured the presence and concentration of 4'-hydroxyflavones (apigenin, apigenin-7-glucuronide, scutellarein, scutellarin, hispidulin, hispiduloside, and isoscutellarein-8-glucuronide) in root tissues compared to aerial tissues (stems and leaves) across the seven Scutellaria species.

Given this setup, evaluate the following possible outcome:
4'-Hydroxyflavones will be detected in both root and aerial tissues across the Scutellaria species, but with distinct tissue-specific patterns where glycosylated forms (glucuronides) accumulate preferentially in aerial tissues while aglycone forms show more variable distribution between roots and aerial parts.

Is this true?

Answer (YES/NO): NO